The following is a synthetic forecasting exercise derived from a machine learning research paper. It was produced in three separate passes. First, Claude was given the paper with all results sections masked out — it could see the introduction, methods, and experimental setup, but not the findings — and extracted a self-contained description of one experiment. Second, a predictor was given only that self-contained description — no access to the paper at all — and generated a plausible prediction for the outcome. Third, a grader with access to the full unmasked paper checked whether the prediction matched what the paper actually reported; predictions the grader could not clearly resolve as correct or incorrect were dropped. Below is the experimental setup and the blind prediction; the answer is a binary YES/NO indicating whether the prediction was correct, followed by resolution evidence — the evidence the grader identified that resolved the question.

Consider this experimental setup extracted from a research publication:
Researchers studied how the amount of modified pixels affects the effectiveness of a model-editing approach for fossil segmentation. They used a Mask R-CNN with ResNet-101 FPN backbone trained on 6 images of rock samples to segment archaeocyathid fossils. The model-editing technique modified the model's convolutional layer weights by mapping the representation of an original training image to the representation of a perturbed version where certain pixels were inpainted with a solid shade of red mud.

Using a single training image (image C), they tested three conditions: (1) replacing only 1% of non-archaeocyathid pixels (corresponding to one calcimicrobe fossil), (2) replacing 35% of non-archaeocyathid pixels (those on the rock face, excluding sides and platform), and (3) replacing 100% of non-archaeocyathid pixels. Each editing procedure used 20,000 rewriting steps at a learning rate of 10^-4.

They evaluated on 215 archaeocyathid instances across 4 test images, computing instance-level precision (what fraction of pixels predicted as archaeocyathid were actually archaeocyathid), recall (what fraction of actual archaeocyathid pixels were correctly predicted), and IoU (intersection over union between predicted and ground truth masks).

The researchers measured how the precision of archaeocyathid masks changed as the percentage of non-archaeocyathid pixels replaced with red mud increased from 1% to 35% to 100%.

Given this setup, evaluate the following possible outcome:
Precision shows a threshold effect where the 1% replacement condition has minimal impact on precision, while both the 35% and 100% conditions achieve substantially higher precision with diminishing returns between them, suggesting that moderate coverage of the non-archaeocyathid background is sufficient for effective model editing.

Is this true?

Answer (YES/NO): NO